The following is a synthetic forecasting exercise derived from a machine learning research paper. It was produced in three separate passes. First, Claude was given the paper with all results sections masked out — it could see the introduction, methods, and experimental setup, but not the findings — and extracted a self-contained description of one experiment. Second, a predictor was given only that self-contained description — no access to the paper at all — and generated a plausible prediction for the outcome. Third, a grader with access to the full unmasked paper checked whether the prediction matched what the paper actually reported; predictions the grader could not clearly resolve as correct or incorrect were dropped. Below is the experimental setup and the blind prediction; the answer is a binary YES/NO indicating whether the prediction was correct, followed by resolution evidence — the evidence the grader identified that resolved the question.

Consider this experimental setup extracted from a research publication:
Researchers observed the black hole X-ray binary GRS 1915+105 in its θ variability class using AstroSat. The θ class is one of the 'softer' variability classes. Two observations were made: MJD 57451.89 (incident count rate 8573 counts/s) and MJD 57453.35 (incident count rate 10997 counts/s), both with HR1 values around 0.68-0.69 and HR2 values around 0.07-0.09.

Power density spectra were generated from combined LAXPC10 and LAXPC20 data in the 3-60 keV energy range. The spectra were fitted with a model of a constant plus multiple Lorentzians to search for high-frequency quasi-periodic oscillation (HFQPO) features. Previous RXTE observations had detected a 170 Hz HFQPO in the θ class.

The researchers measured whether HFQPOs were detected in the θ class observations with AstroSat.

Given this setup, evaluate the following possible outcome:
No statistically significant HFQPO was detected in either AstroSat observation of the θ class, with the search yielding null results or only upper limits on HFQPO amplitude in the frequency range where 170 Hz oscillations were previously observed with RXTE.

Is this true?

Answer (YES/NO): YES